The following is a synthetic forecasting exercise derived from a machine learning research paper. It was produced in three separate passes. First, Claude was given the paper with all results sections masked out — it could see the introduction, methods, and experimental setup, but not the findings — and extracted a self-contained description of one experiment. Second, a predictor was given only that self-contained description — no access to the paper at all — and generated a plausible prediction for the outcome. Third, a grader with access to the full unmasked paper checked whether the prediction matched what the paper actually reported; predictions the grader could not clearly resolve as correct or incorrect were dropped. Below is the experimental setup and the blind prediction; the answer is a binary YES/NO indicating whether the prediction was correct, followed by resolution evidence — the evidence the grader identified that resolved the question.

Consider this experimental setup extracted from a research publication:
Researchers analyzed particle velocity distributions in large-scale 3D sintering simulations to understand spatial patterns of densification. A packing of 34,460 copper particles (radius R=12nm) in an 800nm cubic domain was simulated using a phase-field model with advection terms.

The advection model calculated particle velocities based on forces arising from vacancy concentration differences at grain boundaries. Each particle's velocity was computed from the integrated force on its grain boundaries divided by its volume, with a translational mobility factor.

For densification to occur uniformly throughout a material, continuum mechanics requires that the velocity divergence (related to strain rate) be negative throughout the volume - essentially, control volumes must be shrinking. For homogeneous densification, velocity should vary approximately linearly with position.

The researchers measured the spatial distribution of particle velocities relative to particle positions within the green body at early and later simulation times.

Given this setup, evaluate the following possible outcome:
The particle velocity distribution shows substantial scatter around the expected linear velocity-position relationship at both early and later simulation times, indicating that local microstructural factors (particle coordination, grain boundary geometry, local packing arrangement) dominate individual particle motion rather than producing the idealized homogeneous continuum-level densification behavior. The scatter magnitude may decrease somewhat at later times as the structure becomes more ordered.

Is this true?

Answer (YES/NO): NO